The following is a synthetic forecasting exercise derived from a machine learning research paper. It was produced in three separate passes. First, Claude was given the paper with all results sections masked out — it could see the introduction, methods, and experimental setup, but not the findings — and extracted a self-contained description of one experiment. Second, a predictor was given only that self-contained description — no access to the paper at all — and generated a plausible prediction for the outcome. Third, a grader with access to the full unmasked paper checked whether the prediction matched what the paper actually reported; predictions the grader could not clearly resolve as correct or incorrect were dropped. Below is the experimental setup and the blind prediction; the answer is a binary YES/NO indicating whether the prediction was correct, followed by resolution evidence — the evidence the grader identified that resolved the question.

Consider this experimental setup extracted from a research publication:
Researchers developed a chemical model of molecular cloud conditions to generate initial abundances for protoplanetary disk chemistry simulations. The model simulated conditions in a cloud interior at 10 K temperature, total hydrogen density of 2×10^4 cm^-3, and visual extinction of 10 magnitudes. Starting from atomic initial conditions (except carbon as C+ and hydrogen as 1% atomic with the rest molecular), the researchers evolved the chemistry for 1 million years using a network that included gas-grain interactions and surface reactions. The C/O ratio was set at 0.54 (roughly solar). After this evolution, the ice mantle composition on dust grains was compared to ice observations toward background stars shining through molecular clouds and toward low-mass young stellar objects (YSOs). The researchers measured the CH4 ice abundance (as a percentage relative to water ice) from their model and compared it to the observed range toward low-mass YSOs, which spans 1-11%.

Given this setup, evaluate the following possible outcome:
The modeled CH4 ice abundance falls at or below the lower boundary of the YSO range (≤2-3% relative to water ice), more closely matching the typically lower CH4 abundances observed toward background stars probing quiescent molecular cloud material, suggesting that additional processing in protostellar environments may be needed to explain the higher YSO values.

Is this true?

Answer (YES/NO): NO